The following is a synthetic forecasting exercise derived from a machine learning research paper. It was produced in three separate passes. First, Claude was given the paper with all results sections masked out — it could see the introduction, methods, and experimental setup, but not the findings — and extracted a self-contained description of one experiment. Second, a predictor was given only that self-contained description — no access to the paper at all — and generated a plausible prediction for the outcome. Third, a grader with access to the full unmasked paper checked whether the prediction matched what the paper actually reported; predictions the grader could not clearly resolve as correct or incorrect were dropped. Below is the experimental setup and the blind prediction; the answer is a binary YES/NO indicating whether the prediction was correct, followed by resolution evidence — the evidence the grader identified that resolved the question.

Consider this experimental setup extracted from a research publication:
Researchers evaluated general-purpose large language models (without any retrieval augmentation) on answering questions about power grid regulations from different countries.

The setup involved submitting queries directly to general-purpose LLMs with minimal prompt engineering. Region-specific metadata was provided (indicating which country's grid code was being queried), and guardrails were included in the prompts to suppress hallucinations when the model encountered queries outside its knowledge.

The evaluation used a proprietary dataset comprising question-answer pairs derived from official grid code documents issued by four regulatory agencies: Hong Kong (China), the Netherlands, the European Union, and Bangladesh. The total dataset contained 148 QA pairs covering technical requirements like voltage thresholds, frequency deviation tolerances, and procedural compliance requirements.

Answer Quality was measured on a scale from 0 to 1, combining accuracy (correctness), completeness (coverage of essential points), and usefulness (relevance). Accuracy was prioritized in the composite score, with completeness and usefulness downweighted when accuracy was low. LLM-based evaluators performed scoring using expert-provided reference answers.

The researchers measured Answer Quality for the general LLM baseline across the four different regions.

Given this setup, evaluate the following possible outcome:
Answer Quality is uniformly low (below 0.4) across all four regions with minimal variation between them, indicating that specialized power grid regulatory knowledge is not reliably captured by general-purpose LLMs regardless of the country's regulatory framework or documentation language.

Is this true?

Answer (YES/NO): NO